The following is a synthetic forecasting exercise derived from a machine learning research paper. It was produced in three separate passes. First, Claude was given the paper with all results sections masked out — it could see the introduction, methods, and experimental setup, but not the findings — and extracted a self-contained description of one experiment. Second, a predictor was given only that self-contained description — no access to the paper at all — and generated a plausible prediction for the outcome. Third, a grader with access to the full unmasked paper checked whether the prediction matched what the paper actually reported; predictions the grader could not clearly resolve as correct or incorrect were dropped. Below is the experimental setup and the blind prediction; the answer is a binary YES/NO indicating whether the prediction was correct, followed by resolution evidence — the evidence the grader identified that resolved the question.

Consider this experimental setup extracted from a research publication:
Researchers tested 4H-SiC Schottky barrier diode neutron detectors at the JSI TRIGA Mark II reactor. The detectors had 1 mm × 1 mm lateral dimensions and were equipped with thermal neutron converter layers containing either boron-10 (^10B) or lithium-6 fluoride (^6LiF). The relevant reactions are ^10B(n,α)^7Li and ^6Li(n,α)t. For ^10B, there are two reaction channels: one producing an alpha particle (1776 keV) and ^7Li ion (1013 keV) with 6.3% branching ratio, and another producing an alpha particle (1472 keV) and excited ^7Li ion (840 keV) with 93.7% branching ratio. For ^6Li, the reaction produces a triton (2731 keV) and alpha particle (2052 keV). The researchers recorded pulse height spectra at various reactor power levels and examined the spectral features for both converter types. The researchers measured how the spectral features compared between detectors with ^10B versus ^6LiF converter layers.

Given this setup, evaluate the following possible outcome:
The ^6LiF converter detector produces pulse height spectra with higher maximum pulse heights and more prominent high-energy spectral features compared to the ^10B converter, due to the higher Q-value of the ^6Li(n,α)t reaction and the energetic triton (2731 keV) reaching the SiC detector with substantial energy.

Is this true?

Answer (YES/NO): NO